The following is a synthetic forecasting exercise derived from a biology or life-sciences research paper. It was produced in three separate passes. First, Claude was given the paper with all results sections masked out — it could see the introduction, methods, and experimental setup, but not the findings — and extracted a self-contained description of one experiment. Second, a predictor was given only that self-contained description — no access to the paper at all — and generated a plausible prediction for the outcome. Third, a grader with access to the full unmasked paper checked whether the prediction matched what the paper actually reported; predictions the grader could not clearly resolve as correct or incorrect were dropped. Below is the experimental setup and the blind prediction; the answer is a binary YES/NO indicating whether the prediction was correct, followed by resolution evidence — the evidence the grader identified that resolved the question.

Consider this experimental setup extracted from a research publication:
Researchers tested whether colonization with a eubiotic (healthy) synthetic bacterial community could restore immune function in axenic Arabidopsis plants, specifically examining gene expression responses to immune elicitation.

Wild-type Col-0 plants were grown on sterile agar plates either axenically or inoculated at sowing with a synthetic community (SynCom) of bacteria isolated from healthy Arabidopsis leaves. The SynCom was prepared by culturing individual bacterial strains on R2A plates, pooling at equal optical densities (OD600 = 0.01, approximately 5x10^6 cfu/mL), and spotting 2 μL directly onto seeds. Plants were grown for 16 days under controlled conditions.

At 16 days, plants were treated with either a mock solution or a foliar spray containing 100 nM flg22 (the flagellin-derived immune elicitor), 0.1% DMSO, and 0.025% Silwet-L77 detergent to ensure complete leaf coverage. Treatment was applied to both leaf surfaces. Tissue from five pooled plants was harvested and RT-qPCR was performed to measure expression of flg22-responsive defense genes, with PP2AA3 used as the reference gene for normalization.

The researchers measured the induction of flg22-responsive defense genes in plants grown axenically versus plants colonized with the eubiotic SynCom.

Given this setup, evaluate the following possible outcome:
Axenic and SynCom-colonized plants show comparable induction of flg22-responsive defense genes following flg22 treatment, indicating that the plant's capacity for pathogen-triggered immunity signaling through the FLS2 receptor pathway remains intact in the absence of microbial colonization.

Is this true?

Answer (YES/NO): NO